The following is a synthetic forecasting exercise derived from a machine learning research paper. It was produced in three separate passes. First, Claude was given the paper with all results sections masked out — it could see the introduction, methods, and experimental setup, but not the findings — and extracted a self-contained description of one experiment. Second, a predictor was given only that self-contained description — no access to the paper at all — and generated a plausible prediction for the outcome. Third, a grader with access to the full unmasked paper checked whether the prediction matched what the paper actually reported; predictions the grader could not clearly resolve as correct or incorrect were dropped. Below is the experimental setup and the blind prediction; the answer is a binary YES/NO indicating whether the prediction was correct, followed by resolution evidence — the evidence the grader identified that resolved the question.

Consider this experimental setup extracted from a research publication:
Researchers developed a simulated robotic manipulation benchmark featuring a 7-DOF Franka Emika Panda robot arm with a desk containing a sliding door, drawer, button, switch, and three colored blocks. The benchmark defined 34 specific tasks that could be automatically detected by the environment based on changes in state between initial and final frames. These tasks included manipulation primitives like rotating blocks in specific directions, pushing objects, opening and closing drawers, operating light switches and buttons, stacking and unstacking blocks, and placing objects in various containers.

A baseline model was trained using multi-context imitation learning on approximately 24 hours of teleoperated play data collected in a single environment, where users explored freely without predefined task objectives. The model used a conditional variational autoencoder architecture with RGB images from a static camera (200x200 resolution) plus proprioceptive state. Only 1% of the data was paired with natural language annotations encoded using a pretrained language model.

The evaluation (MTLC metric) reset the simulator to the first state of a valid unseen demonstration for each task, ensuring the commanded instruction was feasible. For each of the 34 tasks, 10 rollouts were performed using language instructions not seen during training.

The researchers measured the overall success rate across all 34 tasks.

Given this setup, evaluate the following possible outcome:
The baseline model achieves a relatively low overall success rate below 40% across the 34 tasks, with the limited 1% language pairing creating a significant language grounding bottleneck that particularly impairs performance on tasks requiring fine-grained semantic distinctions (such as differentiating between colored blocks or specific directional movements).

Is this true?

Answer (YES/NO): NO